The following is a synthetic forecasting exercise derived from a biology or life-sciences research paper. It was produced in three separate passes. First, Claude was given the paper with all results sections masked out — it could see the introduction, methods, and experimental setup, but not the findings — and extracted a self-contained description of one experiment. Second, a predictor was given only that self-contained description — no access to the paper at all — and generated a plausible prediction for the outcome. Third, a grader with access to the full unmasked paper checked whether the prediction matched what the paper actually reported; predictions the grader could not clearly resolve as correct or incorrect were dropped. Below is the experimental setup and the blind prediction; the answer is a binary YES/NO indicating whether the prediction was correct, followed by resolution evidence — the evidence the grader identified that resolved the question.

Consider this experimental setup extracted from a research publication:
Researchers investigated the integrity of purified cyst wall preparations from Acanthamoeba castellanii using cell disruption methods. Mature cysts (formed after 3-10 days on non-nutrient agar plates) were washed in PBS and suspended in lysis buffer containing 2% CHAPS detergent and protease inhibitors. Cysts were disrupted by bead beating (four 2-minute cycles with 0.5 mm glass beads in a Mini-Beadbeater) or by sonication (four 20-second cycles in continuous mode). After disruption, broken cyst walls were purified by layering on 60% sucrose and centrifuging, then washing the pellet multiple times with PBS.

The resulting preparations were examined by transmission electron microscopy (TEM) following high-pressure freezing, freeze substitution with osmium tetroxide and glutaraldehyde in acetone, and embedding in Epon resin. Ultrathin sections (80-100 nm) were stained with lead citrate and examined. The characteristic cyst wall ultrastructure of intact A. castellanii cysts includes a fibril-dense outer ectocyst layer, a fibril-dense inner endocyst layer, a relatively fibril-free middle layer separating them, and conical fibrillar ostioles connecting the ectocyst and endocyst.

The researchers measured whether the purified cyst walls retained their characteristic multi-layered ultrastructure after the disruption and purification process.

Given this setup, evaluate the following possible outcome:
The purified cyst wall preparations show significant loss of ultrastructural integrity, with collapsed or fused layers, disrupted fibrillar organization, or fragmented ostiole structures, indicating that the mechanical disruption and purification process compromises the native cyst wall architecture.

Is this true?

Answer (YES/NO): NO